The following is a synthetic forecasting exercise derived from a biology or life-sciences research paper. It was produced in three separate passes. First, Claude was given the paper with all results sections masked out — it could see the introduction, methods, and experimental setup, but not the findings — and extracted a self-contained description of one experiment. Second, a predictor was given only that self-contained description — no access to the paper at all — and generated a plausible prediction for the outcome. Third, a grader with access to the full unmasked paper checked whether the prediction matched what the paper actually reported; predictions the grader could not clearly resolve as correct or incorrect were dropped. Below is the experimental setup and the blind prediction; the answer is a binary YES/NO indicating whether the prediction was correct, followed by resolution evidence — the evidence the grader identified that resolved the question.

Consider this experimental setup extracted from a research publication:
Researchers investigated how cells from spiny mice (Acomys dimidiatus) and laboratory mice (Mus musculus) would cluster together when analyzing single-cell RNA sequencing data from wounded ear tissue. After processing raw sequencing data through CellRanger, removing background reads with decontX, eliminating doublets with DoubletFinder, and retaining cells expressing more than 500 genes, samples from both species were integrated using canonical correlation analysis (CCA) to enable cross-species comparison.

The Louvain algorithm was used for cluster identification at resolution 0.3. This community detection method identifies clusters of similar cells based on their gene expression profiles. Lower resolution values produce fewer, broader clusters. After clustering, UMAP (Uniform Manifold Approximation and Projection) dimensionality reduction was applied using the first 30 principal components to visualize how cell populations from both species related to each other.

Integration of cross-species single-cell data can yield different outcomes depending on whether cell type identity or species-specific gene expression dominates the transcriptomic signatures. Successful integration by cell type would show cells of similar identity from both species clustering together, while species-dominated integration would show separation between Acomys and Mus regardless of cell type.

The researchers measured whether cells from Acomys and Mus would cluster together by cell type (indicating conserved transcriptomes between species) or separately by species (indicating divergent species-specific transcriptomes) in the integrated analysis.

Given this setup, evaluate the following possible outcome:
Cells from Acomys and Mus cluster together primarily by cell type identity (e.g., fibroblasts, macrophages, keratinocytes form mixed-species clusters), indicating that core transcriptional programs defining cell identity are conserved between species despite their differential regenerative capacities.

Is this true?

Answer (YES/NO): YES